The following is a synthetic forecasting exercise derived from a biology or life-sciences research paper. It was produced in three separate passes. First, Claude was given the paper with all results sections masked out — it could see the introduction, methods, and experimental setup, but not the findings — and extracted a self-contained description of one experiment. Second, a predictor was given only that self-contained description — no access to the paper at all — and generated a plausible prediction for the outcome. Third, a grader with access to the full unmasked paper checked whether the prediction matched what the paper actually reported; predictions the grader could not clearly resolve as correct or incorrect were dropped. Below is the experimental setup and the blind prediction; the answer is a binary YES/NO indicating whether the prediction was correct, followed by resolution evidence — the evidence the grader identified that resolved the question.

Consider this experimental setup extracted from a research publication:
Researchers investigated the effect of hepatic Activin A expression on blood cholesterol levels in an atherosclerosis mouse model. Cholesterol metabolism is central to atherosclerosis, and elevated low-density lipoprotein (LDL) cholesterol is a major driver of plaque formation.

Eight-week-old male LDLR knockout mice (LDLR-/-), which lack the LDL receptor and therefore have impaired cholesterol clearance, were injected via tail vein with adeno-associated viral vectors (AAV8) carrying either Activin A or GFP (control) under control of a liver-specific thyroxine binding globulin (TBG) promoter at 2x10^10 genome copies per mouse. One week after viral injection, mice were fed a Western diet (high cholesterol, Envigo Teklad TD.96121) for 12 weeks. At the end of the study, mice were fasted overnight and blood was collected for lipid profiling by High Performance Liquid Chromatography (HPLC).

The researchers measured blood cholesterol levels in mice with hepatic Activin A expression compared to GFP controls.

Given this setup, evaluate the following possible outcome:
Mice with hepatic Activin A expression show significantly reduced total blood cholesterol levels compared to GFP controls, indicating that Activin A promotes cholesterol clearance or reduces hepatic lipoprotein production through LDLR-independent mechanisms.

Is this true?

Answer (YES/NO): YES